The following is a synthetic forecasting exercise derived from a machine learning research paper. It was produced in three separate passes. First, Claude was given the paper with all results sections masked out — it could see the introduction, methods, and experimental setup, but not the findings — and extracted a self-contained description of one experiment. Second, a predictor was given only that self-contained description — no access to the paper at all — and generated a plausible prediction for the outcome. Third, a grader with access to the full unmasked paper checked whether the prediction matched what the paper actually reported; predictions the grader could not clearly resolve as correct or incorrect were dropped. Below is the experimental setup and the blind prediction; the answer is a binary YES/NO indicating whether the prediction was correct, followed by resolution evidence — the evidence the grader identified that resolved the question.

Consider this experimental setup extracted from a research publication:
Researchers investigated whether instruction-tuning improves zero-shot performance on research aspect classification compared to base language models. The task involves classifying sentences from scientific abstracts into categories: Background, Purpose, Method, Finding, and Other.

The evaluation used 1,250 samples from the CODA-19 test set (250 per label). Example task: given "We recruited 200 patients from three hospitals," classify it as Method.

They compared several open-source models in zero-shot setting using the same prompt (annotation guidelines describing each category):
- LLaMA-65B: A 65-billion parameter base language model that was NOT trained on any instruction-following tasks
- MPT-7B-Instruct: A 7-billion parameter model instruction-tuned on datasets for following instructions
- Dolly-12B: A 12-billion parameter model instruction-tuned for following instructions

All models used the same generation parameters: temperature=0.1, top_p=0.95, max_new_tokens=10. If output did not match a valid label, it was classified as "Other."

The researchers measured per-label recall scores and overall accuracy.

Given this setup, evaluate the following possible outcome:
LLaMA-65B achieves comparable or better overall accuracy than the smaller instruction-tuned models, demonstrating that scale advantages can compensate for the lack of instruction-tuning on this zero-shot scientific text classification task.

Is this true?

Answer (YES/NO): NO